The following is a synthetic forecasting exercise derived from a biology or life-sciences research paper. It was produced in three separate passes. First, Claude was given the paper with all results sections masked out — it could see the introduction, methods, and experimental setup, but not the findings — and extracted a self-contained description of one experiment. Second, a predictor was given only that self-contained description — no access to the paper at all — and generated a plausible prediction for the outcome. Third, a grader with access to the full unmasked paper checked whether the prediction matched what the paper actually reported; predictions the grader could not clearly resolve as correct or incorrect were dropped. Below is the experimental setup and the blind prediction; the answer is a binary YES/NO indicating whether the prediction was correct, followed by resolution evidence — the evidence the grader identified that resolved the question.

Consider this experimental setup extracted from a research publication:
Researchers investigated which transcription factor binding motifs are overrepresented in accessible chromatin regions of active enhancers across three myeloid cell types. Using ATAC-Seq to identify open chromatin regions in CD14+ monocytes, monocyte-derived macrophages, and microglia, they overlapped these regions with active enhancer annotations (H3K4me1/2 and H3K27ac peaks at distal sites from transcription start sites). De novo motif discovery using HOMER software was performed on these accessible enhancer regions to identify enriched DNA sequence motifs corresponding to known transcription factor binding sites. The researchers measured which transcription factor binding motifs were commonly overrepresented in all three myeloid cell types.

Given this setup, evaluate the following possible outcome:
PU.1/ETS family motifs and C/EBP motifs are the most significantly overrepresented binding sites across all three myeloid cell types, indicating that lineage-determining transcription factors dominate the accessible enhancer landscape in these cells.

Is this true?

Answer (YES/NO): YES